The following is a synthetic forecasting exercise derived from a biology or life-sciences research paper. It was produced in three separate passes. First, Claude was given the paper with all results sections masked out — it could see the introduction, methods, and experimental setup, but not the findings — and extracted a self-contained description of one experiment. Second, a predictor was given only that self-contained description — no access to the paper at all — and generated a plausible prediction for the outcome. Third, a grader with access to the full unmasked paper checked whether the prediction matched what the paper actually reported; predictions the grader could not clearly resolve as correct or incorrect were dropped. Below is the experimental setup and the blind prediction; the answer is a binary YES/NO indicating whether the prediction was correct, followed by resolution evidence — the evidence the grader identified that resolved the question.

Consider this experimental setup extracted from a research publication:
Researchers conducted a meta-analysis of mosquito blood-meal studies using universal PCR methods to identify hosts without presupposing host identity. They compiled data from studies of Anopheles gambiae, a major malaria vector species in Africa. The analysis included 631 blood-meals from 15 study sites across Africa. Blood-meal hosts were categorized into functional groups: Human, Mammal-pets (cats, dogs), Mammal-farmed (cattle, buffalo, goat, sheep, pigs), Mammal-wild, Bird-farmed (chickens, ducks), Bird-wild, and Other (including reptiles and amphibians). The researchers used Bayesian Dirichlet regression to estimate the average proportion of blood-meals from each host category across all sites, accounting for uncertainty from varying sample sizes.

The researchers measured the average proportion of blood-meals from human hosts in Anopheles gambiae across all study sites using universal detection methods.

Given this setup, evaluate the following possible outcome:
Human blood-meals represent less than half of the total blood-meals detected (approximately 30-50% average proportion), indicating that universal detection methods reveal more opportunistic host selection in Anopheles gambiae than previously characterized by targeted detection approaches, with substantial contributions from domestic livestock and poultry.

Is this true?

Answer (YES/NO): NO